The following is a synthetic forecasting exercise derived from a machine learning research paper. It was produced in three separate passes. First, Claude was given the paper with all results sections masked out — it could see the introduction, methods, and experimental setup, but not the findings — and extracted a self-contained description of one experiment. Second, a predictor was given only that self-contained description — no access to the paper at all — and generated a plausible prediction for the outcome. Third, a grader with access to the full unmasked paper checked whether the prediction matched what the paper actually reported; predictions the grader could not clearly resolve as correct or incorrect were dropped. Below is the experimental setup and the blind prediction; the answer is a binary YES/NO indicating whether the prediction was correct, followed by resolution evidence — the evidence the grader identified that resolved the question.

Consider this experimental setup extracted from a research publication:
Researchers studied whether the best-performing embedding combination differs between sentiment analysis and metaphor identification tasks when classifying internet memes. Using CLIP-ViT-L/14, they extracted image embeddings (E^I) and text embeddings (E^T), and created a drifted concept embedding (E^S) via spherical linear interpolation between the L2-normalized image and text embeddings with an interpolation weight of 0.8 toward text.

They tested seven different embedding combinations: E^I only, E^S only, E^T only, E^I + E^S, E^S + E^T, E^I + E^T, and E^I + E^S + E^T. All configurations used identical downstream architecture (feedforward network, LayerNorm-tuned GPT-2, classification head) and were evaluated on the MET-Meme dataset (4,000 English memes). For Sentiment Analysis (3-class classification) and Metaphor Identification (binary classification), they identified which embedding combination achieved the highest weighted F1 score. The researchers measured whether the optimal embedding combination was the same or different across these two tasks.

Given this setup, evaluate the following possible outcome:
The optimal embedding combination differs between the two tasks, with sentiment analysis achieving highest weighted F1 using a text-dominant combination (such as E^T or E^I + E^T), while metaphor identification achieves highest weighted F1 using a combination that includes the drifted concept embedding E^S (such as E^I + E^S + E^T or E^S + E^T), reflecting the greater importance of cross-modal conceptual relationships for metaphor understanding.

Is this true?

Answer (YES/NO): NO